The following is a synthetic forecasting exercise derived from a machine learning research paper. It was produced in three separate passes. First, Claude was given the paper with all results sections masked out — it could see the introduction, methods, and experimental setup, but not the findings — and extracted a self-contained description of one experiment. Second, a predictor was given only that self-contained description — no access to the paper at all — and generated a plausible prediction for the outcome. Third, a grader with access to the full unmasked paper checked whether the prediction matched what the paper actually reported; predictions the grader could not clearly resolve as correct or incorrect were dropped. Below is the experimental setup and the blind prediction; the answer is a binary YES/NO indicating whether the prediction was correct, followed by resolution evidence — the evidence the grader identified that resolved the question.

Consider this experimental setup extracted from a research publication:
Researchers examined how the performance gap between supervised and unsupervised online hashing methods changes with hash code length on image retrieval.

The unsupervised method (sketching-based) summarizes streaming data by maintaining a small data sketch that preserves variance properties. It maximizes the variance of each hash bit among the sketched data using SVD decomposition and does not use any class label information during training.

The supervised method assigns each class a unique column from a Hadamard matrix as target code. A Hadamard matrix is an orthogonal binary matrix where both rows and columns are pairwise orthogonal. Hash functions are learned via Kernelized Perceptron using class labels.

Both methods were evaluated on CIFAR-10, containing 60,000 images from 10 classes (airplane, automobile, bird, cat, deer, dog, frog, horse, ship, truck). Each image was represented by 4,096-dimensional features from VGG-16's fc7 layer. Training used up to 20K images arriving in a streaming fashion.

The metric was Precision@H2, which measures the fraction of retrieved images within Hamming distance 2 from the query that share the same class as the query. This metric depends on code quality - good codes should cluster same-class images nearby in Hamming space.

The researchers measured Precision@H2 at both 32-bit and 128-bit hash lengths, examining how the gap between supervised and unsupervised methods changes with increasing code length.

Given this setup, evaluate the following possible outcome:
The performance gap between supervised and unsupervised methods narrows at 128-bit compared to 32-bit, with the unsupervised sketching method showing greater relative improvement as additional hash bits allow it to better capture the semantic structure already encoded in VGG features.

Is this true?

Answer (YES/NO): NO